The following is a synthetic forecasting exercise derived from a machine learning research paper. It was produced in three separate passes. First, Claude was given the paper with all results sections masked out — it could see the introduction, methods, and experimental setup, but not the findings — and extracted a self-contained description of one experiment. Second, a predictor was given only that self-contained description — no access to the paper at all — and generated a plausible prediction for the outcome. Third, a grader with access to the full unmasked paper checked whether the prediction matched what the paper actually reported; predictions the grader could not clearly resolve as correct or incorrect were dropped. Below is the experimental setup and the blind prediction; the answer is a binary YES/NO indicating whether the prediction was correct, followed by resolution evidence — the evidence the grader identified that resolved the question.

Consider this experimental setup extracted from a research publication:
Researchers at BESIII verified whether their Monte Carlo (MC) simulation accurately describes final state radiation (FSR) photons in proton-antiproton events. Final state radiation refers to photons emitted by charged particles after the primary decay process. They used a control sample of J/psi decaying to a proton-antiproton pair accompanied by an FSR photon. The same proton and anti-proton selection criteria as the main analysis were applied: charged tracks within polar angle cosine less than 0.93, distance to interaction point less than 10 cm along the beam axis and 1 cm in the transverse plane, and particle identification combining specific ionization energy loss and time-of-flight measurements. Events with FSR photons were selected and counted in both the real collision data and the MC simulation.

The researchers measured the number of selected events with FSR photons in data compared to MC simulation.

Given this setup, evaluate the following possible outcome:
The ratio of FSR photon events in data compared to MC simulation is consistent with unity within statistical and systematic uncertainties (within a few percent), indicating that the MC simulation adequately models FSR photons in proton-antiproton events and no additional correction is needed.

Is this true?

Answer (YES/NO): YES